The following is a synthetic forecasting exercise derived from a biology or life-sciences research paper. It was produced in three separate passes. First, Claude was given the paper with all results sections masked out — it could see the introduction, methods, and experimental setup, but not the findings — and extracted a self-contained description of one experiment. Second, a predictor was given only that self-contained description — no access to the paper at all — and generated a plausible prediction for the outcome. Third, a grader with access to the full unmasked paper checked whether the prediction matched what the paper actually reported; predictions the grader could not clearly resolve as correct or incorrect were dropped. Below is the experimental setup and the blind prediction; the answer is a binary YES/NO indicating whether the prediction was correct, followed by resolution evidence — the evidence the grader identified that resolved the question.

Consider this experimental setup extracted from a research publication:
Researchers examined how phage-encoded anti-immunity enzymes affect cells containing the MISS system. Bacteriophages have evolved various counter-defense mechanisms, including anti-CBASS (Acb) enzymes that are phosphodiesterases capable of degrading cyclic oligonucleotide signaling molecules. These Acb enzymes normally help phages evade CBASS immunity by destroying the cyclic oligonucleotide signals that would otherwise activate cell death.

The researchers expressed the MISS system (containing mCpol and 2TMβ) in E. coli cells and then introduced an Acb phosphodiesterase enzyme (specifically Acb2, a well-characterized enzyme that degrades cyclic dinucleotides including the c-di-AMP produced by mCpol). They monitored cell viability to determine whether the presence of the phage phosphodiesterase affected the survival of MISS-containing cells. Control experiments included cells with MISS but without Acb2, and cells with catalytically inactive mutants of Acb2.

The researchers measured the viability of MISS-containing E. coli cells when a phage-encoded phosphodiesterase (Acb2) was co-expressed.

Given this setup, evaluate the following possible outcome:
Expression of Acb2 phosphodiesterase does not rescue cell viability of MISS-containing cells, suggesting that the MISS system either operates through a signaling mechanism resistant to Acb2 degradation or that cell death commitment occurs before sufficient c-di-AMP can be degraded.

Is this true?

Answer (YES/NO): NO